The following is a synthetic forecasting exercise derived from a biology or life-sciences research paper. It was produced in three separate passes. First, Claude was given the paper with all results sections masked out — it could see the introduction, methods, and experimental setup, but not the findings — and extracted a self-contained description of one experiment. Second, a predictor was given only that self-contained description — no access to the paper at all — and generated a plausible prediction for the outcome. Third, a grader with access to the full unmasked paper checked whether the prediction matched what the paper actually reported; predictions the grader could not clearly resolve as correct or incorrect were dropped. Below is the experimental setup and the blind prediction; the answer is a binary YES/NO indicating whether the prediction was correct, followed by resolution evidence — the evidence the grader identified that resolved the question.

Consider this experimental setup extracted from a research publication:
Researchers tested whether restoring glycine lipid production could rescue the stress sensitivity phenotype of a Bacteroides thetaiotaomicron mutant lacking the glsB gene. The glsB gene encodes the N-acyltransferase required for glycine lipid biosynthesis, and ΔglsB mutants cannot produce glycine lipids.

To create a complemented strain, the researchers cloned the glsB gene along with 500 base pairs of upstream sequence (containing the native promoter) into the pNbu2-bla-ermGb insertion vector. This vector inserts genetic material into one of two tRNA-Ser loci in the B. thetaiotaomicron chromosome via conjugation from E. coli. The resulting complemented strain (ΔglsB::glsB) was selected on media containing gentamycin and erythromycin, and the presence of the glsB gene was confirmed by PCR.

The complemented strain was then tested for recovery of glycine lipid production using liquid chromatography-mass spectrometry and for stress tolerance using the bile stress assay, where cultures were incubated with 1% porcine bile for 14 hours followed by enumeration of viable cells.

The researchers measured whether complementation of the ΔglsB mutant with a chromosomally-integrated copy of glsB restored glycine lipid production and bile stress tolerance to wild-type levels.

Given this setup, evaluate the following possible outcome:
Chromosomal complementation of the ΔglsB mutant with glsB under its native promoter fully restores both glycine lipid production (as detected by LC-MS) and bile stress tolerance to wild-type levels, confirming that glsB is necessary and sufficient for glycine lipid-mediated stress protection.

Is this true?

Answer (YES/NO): YES